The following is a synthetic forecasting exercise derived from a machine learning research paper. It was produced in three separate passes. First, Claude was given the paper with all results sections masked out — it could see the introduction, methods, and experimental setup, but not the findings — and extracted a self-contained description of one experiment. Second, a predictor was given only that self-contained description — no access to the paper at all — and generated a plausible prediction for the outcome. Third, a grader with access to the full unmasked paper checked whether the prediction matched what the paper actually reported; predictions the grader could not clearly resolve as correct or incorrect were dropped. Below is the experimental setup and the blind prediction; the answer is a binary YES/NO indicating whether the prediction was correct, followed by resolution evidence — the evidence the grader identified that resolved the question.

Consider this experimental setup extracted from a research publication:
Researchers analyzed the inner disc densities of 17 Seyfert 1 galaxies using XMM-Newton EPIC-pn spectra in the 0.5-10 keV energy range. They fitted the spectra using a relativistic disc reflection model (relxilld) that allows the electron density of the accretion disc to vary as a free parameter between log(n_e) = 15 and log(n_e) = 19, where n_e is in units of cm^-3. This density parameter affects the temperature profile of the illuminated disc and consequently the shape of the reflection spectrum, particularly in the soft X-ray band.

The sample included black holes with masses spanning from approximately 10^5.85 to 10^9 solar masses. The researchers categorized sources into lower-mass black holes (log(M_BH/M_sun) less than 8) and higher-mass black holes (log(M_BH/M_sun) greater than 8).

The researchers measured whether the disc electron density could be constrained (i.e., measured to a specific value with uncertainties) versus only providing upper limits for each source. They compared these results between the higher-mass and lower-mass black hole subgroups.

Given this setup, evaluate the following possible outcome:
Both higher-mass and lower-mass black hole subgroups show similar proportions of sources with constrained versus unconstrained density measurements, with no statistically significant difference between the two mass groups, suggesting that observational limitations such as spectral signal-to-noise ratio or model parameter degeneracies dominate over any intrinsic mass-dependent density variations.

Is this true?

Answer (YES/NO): NO